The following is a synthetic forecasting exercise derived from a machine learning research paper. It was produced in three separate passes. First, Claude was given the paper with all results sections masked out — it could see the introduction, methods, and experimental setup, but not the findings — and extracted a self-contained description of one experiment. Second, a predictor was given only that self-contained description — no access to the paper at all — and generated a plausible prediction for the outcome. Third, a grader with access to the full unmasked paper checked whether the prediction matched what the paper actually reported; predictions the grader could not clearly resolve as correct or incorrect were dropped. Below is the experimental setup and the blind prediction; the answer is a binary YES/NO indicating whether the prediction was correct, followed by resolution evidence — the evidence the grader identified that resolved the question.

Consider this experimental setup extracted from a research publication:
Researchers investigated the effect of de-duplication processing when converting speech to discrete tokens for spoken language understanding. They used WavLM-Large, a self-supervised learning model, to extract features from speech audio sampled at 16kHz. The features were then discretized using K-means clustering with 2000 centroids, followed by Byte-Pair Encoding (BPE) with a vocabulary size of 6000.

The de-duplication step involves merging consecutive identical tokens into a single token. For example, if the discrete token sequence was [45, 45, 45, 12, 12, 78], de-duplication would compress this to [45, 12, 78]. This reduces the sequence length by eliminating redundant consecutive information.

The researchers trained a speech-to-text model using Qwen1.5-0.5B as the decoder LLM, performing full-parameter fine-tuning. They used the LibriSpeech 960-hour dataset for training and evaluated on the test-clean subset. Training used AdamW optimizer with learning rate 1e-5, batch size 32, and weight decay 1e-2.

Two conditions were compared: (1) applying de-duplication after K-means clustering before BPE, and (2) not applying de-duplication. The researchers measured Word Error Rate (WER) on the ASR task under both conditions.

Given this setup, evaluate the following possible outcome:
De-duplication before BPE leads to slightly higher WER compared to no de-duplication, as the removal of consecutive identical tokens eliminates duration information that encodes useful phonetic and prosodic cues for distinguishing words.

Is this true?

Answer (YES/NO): NO